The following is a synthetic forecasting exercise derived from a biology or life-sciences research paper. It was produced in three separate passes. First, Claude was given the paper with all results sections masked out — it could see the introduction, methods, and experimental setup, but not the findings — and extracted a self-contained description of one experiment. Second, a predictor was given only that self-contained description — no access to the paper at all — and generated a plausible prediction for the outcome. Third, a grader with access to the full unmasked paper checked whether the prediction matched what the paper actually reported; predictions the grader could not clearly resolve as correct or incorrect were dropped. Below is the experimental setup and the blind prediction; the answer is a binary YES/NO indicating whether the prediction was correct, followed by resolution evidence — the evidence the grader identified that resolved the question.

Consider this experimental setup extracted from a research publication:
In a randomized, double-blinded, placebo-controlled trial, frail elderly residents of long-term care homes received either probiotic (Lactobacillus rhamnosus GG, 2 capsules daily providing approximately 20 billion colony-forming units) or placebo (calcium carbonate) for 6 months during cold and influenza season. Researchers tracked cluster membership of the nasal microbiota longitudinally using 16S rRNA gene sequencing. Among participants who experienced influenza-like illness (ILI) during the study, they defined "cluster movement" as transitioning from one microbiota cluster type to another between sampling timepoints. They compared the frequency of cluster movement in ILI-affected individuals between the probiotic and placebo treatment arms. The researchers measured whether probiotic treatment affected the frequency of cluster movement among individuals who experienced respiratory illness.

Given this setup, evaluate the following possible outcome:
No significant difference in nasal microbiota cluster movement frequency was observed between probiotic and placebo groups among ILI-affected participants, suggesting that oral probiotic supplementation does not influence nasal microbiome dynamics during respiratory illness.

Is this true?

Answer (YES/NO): NO